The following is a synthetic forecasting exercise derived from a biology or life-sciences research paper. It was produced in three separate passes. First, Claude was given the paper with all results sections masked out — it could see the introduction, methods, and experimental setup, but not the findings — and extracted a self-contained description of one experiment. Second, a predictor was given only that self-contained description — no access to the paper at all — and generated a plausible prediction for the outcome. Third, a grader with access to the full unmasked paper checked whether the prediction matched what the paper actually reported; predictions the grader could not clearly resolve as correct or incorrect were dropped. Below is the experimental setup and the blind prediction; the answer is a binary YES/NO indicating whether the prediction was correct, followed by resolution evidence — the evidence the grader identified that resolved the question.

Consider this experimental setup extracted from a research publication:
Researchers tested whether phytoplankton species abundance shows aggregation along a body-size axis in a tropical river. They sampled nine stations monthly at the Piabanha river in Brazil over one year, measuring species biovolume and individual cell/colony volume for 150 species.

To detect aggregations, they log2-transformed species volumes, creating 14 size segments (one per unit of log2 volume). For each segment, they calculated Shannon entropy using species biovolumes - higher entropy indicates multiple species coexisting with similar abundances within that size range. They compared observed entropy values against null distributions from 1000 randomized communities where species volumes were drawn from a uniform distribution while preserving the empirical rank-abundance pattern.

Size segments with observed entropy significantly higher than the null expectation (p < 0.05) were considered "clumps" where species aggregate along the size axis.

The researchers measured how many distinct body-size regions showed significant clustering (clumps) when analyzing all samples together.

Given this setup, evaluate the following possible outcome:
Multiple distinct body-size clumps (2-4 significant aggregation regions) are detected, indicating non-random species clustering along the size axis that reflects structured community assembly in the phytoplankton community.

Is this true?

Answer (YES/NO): YES